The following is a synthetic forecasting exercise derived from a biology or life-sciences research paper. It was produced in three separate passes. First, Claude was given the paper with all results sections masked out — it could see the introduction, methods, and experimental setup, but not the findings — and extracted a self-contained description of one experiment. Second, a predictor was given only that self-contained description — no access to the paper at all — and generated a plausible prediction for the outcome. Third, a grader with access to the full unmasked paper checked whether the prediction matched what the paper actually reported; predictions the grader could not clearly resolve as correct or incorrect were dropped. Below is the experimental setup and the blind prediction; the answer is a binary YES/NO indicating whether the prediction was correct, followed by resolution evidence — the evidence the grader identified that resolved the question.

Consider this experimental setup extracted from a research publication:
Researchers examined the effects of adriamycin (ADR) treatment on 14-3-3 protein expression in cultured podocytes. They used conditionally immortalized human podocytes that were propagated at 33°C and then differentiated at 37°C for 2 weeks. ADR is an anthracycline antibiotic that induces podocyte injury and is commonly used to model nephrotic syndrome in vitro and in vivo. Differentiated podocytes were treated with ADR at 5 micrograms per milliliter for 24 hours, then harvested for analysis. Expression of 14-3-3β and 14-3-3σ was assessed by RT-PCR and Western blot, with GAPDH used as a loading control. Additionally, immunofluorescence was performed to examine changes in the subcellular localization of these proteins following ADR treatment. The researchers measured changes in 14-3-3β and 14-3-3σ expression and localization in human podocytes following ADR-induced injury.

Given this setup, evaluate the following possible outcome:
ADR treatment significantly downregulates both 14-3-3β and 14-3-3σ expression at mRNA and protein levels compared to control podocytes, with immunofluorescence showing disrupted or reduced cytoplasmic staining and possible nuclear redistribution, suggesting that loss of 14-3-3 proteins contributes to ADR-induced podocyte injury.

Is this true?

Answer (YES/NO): NO